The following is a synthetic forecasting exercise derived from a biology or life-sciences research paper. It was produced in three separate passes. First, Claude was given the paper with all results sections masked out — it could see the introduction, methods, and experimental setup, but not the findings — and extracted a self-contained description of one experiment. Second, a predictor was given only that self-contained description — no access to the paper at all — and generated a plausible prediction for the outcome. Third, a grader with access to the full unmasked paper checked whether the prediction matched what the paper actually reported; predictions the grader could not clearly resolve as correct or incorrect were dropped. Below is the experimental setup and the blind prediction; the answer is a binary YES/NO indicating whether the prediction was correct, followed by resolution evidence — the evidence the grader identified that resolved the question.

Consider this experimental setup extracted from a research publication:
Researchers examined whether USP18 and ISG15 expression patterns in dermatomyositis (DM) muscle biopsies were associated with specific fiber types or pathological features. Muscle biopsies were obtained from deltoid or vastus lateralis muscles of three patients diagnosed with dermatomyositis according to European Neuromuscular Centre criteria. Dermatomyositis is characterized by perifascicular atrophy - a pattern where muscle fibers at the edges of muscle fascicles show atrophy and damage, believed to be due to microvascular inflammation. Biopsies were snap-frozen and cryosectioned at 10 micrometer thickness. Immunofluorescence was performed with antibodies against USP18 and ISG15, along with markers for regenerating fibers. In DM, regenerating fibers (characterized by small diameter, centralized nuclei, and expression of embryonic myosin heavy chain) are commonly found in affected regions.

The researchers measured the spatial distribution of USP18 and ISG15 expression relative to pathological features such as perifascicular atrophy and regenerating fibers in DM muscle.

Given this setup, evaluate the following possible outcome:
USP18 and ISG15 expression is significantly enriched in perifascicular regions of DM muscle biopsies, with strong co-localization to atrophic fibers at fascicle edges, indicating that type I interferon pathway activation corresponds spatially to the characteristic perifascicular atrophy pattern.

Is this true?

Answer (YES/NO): NO